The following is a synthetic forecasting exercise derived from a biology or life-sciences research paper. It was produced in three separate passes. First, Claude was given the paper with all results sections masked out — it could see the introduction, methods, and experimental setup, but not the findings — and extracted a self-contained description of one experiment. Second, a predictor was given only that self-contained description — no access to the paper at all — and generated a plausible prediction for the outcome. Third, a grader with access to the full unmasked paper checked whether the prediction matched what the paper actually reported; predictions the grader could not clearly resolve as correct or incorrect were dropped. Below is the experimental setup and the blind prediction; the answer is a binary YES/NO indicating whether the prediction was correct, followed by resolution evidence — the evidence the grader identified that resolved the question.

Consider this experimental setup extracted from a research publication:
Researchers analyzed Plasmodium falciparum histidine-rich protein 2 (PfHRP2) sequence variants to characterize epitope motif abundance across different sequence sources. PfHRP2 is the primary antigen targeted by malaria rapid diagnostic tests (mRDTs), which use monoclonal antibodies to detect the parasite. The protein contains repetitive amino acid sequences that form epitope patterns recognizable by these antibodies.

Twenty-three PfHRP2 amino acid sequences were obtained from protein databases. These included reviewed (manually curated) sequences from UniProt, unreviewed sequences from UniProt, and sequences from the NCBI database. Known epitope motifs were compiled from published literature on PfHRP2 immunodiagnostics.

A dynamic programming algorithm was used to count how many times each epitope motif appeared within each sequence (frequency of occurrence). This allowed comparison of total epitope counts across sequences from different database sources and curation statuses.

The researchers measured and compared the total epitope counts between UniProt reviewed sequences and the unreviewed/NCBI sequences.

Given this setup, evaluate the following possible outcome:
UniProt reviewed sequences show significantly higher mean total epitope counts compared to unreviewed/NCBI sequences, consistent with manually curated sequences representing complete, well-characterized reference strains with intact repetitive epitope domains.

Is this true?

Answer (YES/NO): NO